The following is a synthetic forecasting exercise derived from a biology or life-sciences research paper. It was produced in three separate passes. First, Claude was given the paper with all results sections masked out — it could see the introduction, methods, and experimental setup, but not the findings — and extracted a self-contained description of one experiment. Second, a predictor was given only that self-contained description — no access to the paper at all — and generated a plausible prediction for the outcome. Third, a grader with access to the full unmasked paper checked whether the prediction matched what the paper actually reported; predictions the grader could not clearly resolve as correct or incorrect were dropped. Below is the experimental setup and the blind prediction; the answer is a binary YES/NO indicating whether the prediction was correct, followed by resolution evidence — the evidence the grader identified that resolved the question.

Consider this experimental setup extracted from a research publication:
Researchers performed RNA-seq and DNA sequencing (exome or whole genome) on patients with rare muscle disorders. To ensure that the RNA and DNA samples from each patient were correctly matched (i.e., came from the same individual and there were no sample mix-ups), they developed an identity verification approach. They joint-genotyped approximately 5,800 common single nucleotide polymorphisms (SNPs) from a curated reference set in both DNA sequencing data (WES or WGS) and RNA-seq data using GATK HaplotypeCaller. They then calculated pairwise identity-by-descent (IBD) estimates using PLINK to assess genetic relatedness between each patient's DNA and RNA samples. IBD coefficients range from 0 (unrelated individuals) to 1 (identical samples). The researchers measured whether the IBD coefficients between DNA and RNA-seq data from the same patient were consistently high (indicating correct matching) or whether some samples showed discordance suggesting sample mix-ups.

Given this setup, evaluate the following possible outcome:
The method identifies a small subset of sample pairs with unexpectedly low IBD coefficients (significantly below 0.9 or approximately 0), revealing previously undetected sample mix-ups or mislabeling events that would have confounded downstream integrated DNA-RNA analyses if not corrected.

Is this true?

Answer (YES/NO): NO